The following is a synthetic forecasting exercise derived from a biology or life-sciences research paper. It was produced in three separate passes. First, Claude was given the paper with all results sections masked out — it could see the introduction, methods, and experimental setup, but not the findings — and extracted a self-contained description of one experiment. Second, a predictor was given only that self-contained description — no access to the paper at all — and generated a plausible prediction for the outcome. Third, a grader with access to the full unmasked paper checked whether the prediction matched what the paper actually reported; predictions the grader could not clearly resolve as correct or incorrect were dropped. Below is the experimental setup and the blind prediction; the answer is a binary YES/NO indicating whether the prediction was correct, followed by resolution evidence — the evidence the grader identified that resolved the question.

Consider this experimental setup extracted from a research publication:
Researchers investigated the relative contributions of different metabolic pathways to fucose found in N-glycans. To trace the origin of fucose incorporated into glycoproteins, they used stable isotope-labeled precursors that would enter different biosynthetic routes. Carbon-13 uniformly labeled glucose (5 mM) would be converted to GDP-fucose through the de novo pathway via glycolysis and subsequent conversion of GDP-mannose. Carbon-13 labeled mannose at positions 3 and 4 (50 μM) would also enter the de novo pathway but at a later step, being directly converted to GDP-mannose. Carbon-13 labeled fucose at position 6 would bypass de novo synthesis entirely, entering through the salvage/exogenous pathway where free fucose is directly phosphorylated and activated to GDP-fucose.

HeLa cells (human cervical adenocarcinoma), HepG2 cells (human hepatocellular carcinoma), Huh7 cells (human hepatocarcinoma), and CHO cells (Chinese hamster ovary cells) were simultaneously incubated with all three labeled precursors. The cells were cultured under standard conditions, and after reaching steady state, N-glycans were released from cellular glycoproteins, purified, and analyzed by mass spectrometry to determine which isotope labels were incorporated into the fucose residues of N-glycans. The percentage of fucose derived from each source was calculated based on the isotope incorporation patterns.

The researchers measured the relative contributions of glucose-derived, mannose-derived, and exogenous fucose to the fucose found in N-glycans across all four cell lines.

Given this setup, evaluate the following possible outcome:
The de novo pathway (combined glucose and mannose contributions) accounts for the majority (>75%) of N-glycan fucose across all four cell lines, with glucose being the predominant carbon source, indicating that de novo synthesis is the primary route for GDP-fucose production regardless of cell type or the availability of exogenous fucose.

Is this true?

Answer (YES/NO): NO